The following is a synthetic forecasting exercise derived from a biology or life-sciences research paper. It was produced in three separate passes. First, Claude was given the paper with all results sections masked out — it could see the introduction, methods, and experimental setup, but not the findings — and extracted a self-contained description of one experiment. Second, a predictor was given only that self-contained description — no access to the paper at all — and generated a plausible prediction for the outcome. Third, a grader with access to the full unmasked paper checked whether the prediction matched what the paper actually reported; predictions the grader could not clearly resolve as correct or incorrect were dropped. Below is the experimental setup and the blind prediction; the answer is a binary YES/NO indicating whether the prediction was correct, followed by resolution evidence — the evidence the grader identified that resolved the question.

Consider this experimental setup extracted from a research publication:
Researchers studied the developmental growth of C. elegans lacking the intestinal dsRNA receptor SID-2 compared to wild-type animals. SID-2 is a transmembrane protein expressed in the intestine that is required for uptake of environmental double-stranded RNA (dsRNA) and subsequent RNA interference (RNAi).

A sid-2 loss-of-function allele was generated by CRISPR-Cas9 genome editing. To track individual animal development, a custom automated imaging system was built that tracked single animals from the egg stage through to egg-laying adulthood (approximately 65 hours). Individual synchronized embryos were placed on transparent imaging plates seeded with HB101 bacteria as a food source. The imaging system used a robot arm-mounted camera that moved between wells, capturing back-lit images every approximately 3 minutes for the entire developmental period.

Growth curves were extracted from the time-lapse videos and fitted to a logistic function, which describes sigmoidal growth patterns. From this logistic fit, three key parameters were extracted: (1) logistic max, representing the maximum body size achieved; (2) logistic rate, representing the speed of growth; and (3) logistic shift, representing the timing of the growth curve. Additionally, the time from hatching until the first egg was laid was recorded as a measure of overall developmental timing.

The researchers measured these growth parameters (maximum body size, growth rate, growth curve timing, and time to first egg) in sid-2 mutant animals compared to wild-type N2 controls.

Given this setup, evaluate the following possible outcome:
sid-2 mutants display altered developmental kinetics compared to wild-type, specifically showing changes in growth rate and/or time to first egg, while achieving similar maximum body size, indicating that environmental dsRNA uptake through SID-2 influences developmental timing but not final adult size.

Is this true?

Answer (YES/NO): NO